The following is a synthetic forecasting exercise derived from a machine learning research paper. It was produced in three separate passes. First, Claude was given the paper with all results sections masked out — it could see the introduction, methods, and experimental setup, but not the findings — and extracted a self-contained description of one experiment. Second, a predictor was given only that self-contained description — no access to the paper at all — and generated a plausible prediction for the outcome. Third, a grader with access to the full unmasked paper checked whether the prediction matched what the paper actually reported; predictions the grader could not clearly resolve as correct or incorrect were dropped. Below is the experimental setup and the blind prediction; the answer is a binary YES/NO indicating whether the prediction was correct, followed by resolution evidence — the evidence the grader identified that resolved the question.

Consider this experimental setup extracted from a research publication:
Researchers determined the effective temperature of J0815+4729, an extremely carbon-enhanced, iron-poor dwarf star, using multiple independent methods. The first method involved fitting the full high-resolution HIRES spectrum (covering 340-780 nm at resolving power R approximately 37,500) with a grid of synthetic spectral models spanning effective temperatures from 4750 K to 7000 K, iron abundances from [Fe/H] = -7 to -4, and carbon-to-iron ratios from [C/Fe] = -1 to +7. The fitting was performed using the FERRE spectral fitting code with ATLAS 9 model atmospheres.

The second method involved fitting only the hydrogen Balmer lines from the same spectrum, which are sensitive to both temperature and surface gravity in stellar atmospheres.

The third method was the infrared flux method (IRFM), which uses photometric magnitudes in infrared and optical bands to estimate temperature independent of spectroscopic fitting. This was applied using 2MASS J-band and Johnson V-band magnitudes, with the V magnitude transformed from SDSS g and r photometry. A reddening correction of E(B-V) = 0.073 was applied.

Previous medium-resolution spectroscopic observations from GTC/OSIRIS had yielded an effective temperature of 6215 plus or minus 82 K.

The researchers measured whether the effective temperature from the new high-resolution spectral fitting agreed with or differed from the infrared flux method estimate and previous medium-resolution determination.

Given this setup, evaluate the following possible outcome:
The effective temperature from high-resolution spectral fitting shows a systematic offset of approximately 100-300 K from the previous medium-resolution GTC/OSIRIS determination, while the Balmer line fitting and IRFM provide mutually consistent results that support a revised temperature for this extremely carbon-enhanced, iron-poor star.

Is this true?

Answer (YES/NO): NO